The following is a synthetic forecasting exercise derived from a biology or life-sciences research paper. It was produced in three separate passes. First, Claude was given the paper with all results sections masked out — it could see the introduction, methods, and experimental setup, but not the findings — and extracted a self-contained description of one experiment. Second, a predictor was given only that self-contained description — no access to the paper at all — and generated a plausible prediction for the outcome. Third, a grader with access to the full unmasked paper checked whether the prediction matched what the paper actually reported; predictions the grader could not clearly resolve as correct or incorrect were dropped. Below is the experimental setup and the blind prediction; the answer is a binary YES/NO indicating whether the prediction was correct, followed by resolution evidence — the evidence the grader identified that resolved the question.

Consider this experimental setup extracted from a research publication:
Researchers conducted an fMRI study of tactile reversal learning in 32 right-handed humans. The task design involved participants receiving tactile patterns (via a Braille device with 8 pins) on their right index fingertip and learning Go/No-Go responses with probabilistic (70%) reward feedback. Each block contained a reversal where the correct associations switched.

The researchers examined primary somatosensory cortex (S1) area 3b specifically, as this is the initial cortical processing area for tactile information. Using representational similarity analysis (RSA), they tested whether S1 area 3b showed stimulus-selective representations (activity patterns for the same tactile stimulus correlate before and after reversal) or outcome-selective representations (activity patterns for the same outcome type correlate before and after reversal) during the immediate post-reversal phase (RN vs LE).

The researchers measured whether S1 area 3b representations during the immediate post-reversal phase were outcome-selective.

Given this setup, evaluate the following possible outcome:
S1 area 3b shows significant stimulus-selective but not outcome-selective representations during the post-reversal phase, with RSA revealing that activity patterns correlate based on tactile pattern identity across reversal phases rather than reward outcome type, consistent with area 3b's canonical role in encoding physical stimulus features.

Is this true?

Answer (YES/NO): NO